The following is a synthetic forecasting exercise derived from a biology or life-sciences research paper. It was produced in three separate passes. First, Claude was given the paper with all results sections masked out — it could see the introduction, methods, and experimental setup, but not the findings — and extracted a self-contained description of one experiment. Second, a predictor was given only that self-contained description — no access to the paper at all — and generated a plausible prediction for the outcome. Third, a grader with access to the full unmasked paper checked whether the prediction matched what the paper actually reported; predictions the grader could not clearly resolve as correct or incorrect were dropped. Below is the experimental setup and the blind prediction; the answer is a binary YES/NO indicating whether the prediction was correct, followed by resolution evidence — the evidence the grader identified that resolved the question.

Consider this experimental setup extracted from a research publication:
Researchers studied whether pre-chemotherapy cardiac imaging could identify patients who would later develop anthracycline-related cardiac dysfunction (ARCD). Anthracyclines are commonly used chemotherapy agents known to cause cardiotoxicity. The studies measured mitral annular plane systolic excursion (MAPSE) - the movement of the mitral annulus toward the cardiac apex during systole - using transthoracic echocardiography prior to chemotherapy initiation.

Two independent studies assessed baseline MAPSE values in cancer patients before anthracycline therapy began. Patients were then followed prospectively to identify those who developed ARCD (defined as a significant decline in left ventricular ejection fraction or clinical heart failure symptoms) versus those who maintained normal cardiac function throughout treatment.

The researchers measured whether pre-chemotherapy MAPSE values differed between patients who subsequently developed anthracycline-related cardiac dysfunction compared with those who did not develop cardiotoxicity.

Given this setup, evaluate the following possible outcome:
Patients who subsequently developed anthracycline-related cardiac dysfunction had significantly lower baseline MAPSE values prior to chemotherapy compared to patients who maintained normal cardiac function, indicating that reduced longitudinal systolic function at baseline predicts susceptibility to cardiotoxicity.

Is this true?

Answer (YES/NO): NO